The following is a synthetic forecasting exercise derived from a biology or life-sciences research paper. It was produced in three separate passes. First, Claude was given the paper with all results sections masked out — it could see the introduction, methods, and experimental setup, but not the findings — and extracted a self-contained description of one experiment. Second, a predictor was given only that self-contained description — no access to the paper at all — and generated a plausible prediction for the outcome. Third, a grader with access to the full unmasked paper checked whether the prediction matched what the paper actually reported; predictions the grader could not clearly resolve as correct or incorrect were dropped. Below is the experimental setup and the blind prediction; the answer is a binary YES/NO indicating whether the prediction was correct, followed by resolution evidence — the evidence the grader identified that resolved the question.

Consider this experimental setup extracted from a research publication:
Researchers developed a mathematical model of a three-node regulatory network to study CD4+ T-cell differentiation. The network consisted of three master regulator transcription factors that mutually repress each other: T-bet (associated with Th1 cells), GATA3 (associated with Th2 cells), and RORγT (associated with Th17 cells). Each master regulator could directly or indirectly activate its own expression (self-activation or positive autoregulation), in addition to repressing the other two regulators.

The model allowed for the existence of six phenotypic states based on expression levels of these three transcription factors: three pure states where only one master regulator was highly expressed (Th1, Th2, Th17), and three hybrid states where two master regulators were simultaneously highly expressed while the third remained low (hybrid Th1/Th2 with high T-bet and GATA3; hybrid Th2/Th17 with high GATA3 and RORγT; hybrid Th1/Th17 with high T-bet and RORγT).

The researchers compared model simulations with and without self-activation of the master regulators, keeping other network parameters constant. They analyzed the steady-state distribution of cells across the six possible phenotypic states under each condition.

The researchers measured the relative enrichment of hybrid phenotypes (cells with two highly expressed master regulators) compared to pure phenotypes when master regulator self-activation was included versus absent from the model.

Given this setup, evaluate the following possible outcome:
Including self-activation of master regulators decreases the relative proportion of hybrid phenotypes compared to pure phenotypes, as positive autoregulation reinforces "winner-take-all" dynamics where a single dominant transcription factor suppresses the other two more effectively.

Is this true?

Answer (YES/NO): NO